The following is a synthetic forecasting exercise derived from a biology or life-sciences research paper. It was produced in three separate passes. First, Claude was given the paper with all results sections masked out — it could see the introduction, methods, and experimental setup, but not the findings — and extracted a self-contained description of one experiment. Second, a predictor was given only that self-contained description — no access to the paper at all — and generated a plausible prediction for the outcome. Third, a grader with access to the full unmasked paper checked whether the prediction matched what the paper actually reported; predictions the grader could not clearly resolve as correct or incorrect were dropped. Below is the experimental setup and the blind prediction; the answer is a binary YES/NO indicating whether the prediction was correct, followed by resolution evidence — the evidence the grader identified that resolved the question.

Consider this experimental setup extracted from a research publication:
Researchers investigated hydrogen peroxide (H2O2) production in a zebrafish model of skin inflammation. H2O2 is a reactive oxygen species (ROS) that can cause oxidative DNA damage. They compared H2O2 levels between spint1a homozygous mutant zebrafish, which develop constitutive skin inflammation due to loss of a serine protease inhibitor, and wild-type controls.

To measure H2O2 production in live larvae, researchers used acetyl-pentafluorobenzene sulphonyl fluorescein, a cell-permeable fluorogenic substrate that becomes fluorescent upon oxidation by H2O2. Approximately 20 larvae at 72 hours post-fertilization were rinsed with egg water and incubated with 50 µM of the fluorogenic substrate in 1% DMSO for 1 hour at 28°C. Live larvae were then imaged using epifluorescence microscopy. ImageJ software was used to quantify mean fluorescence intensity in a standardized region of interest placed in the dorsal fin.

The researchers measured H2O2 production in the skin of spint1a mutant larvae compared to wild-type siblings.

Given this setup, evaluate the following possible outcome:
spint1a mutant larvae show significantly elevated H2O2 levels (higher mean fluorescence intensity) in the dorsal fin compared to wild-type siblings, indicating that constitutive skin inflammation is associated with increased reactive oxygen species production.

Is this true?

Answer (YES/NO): YES